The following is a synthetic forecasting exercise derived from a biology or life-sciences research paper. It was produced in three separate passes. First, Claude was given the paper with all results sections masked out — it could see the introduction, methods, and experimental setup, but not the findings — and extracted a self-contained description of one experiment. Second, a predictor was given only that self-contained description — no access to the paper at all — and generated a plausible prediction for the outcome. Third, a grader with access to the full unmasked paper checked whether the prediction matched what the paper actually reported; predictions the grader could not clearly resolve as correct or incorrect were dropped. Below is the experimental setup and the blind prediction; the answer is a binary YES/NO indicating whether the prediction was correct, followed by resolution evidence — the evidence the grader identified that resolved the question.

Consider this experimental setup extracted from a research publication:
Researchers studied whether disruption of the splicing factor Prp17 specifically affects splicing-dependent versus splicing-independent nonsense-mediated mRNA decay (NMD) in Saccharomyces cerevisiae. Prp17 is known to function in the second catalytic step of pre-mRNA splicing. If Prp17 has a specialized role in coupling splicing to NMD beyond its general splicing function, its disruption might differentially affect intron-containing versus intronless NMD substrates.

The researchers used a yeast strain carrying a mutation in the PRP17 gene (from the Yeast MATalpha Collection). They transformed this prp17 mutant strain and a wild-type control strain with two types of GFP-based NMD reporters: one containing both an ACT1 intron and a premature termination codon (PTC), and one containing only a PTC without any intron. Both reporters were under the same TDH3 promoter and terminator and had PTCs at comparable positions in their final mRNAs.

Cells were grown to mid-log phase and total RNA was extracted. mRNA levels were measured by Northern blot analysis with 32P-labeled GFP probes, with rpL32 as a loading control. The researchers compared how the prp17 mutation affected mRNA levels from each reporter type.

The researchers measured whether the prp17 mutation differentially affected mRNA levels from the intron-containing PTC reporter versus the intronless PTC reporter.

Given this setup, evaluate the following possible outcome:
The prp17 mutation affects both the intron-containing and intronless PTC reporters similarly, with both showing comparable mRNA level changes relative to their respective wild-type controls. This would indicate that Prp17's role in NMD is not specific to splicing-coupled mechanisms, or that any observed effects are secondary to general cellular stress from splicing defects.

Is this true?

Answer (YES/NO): NO